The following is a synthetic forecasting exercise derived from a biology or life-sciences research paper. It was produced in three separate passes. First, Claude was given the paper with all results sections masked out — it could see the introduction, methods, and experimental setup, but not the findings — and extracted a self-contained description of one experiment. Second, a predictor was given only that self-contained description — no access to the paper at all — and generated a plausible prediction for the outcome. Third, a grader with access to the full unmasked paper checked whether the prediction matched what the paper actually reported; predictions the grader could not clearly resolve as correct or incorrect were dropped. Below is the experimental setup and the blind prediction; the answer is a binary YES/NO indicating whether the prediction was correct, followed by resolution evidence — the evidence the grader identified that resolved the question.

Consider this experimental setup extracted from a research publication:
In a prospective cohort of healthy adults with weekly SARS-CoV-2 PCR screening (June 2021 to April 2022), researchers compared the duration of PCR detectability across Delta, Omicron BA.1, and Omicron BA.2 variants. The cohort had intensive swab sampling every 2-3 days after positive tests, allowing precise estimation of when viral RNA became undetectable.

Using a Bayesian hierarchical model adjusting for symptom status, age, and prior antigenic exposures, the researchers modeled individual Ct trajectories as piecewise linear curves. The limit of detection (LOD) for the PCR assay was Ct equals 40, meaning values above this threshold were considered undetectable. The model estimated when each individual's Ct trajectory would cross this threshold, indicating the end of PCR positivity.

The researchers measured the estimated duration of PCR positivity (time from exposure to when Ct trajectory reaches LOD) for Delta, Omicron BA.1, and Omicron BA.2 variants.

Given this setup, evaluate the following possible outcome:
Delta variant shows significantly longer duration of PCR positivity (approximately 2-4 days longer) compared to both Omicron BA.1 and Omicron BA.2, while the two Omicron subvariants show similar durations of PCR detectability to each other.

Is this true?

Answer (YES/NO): NO